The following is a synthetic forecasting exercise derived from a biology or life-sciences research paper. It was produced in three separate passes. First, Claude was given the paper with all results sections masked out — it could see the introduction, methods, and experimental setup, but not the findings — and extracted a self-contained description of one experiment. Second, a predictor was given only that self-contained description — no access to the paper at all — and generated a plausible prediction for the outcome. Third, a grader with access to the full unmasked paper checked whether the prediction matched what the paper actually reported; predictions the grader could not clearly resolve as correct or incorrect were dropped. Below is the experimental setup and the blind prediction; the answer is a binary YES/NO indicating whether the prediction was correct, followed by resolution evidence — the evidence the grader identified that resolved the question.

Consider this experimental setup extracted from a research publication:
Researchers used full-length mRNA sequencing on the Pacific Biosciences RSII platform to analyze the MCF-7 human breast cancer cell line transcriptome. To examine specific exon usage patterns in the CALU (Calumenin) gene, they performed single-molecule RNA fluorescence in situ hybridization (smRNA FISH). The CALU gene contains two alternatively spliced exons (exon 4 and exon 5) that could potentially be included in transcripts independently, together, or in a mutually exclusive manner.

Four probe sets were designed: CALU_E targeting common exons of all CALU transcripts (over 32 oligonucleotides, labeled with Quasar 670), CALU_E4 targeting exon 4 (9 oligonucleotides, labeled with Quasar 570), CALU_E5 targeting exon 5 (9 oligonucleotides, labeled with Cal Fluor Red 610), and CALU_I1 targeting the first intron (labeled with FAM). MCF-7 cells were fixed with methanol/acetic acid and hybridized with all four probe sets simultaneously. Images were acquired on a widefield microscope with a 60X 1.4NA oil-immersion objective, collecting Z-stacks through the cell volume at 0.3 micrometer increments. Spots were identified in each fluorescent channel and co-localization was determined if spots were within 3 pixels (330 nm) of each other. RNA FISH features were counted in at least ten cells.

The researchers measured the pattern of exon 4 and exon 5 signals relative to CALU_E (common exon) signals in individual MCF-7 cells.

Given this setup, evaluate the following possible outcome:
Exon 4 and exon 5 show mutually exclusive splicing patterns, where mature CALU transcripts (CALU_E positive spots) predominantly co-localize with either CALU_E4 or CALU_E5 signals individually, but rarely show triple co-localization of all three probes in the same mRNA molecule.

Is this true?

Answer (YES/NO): YES